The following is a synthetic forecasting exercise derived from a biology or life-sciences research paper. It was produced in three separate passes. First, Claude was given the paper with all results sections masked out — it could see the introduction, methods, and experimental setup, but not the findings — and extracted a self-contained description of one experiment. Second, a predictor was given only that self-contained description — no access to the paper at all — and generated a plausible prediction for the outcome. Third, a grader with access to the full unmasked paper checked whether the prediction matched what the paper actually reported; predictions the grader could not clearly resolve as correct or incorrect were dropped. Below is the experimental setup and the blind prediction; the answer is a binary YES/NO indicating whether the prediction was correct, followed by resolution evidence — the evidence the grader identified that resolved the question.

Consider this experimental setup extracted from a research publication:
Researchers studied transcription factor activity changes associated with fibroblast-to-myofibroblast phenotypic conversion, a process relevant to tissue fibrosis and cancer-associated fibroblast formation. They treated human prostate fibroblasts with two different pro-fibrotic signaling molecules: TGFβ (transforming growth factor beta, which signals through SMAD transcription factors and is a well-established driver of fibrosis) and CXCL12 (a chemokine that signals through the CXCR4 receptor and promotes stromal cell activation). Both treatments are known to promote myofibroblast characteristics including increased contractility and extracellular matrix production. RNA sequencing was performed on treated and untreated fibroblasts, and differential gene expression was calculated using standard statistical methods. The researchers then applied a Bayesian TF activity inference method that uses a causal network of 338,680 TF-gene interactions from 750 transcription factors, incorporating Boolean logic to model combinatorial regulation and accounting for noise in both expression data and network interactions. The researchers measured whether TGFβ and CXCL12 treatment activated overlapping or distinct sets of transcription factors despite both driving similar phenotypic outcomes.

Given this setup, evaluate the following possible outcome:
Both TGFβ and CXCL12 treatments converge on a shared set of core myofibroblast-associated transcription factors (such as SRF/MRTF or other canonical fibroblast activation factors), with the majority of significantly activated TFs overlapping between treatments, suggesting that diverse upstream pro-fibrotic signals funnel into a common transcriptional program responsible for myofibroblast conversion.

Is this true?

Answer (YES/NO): YES